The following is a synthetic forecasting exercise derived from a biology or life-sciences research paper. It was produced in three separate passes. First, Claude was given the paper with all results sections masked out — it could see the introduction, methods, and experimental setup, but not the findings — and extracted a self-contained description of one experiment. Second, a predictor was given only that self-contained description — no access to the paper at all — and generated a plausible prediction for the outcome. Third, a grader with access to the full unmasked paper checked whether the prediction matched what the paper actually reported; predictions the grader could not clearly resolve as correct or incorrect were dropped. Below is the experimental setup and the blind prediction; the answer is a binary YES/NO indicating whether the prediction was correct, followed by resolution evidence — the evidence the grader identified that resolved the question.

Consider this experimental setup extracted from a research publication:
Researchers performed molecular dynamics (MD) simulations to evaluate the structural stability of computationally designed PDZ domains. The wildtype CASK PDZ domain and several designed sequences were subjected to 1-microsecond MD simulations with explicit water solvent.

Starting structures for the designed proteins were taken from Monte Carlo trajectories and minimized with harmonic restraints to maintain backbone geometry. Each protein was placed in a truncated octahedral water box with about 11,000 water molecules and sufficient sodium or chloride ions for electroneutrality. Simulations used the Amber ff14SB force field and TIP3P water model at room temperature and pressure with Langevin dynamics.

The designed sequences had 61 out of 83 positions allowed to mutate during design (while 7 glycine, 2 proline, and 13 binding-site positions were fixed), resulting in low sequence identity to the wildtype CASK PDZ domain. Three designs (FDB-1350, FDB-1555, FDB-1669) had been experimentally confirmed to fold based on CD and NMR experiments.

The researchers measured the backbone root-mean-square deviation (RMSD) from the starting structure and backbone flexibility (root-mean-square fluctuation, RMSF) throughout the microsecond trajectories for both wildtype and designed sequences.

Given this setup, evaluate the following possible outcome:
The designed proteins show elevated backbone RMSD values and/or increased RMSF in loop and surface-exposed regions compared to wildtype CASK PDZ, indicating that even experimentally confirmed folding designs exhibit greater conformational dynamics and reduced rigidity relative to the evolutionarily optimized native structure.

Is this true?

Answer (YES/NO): NO